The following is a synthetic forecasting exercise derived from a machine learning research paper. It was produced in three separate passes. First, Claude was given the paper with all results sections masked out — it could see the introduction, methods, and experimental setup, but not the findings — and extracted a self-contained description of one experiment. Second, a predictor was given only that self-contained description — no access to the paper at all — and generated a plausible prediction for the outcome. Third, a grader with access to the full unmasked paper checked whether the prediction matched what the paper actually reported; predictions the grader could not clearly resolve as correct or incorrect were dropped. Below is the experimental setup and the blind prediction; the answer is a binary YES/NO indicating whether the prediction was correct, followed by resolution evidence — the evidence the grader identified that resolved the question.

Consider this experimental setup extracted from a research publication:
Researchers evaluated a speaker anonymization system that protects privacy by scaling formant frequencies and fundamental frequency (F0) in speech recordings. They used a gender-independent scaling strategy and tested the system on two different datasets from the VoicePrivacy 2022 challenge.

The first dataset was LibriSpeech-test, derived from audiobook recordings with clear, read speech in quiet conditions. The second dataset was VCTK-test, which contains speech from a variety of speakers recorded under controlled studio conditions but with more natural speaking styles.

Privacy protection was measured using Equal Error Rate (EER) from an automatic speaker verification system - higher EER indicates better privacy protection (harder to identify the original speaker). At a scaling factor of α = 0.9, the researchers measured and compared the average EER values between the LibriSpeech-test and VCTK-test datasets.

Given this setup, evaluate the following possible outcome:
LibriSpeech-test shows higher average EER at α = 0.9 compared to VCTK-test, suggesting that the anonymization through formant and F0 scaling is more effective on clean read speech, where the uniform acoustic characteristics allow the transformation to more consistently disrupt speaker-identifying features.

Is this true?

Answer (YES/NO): NO